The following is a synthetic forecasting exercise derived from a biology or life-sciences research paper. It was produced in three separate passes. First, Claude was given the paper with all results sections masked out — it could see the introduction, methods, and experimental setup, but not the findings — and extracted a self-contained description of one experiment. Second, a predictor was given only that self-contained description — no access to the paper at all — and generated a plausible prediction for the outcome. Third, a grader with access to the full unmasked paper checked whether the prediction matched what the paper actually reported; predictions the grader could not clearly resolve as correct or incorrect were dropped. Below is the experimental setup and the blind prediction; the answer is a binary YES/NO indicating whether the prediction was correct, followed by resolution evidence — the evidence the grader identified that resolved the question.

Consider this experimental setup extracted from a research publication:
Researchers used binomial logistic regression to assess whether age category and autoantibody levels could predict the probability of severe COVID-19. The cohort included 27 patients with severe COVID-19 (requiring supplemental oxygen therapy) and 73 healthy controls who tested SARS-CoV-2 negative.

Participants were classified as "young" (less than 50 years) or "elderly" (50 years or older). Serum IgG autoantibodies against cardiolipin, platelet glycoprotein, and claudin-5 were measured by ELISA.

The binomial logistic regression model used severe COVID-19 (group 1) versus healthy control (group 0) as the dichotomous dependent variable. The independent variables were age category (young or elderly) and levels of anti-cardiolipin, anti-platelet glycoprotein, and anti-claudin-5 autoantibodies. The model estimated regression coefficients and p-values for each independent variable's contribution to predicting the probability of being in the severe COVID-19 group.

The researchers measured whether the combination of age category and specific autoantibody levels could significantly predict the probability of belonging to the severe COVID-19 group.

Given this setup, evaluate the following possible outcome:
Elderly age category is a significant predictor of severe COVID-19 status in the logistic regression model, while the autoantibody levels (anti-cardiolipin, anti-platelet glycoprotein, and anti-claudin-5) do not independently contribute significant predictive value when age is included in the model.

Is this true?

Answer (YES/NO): NO